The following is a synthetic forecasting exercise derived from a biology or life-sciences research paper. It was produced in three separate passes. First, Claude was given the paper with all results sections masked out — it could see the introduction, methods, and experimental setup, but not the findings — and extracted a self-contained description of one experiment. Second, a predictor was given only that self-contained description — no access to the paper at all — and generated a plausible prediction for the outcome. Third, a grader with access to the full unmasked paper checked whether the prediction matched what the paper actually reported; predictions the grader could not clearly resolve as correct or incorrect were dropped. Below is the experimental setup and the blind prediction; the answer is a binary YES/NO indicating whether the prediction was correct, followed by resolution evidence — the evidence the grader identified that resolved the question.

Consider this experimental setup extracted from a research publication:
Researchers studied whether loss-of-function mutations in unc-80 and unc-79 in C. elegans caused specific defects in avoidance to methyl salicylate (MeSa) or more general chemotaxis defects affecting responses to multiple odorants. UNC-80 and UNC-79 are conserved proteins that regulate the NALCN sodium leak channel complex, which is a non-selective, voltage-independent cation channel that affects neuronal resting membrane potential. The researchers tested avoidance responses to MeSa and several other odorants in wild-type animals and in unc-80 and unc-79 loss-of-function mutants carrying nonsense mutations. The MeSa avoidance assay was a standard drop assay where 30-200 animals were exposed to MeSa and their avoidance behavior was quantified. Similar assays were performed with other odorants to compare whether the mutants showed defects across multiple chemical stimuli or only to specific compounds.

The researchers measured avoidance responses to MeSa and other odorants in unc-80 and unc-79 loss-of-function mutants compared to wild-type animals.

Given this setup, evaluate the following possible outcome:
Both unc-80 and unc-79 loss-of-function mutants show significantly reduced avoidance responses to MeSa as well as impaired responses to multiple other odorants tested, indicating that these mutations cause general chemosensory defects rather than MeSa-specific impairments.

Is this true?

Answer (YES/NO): NO